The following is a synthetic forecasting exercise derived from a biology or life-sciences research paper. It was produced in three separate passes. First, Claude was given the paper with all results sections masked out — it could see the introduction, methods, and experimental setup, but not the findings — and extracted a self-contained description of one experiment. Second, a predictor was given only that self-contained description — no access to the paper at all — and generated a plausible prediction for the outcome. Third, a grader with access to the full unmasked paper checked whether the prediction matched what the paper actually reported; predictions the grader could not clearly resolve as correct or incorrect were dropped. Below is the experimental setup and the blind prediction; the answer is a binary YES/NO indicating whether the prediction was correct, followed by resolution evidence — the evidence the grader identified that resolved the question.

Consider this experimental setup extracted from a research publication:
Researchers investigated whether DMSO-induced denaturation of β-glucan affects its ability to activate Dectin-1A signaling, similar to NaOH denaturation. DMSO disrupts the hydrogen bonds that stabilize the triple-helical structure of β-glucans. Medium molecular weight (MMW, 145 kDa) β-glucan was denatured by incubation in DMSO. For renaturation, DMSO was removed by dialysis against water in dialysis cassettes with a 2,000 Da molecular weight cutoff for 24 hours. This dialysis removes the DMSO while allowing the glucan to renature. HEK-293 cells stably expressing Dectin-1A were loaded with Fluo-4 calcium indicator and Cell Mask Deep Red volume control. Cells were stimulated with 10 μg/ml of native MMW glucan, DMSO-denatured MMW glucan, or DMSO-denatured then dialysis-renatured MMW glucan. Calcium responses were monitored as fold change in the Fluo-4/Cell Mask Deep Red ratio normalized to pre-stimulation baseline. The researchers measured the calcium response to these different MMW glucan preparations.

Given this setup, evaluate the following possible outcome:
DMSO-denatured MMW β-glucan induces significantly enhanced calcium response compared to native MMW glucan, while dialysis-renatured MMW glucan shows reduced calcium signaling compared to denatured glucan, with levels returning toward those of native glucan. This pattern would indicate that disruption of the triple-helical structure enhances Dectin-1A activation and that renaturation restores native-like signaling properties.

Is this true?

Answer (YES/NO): NO